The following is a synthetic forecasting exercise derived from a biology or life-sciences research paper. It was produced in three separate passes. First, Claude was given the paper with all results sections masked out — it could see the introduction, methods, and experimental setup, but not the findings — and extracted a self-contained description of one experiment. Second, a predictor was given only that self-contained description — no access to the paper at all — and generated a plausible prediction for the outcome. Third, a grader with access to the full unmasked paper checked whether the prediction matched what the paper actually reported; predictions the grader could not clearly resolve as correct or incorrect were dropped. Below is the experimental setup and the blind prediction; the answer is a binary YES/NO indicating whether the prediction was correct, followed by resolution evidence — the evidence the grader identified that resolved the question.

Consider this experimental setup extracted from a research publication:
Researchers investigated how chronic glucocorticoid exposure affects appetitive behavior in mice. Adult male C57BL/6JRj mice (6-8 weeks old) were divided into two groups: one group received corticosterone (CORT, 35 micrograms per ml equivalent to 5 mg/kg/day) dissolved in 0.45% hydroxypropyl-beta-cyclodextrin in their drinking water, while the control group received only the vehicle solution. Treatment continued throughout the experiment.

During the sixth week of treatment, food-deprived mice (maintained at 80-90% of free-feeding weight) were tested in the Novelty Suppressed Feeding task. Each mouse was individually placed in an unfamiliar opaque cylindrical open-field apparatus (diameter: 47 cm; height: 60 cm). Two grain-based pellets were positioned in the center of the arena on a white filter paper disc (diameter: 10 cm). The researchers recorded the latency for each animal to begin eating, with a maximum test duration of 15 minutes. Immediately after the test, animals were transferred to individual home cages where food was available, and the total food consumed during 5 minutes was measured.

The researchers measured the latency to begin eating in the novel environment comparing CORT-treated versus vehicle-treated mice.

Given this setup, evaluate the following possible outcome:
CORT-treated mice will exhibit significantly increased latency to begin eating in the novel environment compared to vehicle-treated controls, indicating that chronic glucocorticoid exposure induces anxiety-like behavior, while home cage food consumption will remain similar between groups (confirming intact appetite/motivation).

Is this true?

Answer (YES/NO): NO